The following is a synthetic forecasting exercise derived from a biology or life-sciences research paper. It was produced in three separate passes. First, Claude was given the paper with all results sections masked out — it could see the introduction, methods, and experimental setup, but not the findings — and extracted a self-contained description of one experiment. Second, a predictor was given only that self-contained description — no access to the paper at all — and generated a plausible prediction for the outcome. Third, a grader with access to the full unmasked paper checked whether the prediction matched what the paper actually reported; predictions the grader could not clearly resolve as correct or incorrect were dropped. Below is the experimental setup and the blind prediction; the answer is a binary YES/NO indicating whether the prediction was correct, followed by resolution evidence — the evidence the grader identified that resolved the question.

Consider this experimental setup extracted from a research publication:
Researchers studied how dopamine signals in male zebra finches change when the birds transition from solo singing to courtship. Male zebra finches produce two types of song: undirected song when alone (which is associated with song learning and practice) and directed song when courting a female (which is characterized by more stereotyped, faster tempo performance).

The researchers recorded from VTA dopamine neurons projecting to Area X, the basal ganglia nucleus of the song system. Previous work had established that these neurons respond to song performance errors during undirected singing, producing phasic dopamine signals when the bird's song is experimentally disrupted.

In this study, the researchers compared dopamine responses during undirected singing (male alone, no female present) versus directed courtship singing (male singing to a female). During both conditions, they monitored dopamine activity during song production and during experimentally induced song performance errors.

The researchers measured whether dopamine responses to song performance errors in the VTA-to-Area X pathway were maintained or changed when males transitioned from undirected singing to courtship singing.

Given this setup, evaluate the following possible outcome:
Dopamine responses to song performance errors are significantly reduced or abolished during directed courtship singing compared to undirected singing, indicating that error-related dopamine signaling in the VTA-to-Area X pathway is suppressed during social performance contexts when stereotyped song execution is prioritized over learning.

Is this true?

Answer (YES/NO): YES